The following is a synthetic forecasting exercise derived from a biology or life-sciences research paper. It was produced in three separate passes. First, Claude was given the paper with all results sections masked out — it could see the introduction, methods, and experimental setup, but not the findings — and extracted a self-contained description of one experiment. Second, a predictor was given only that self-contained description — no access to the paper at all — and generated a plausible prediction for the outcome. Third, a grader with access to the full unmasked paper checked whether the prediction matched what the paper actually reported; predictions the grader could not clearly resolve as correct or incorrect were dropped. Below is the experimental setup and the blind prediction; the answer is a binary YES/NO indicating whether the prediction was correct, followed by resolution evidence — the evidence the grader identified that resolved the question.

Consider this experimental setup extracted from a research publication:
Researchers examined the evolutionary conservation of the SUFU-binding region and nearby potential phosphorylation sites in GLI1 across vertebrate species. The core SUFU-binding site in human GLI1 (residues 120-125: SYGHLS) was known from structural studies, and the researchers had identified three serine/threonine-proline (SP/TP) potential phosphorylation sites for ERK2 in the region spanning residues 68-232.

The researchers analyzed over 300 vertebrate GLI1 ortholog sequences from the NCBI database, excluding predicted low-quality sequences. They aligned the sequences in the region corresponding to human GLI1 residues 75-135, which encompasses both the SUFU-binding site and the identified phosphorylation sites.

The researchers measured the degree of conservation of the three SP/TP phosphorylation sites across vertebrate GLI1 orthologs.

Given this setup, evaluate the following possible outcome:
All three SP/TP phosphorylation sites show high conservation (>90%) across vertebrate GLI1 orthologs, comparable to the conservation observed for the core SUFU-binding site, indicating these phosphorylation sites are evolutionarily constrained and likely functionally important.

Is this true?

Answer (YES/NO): NO